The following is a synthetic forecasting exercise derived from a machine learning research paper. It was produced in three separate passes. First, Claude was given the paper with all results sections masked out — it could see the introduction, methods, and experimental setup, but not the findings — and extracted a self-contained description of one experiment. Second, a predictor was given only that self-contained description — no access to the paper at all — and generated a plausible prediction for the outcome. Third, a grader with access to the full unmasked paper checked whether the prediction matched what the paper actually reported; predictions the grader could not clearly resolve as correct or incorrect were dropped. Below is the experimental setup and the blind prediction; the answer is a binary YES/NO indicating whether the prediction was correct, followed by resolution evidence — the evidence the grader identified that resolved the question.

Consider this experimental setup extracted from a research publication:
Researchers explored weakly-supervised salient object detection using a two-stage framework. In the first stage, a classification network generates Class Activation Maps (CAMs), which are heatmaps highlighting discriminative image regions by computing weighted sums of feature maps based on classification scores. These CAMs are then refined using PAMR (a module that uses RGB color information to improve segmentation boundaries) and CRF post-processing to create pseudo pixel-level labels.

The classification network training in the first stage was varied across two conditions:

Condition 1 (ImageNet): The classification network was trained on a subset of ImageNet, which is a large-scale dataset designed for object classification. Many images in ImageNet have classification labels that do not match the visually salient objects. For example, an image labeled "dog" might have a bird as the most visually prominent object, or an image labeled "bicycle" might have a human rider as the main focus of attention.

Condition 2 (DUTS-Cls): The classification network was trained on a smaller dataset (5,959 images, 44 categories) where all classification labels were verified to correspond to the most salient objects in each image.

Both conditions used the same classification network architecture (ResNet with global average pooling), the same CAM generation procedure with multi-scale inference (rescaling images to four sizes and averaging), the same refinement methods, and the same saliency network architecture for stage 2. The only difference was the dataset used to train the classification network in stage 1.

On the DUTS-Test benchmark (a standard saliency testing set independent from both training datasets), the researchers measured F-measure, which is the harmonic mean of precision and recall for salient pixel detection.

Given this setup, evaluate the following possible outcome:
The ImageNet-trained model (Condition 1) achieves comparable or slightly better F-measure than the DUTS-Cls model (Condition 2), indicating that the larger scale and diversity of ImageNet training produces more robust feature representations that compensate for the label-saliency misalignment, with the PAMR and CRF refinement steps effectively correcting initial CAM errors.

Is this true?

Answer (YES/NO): NO